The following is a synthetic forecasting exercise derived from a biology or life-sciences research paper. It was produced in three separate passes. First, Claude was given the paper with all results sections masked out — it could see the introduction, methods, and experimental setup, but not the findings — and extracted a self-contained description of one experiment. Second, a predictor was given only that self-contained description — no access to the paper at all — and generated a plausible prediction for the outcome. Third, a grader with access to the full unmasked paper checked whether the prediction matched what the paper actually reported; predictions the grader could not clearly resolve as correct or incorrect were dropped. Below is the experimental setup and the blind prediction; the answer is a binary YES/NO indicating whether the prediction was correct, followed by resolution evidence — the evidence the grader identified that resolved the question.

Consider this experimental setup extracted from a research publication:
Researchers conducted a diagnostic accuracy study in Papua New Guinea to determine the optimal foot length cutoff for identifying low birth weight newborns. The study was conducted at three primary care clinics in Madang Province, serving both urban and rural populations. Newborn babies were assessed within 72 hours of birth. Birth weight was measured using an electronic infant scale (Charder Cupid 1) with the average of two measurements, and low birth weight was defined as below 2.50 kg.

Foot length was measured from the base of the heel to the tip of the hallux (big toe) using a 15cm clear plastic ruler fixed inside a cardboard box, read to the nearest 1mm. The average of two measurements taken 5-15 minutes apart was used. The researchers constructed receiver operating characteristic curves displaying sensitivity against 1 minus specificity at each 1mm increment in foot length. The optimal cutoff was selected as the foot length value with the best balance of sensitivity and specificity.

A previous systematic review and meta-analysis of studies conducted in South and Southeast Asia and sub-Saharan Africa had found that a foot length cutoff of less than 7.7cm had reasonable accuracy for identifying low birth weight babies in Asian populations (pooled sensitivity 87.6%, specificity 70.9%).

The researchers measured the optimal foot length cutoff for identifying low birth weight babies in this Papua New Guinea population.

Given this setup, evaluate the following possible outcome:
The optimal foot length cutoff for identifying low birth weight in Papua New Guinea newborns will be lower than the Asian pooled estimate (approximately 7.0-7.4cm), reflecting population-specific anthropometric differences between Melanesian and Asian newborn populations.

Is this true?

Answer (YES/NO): NO